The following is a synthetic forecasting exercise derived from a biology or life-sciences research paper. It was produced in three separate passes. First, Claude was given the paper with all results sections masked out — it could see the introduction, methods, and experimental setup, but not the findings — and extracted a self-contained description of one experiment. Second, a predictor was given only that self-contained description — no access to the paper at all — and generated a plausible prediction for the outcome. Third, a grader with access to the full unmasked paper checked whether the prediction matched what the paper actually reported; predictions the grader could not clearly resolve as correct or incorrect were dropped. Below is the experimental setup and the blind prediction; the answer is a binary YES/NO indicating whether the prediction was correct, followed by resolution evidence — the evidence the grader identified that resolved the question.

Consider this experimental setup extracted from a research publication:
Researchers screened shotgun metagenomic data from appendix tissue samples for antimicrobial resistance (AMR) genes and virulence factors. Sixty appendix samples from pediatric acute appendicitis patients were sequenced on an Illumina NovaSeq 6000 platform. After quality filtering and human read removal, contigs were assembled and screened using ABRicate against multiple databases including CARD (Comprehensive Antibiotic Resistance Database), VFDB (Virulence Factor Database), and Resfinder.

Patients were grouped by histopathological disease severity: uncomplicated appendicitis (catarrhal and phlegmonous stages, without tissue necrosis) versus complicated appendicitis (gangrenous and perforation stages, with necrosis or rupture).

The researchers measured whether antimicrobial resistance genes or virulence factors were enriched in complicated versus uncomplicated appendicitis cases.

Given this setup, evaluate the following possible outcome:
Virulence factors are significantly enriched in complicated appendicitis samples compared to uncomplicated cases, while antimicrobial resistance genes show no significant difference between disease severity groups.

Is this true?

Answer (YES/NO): NO